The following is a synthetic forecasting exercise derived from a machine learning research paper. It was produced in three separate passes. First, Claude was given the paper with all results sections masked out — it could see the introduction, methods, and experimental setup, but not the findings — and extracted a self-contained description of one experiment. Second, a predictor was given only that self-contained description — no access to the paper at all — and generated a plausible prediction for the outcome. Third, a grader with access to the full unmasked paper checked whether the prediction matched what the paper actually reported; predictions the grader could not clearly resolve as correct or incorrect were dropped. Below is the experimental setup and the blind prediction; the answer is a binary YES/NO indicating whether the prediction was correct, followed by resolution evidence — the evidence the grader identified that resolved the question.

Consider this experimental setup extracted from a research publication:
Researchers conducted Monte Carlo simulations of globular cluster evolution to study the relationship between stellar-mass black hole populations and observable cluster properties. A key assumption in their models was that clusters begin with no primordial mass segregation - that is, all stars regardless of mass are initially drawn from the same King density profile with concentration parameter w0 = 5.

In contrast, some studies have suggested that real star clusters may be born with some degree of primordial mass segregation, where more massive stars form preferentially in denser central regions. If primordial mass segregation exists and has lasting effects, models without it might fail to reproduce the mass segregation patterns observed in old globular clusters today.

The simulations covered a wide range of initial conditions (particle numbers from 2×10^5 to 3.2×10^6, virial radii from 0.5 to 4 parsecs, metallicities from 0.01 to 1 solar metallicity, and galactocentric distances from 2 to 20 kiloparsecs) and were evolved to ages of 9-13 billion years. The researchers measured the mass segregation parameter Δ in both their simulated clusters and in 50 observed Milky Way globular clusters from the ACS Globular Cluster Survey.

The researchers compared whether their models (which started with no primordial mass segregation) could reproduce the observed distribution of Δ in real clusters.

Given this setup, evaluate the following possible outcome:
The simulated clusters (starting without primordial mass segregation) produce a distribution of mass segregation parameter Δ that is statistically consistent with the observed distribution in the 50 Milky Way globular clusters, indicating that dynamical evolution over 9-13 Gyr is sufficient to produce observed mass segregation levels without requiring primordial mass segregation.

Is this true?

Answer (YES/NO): YES